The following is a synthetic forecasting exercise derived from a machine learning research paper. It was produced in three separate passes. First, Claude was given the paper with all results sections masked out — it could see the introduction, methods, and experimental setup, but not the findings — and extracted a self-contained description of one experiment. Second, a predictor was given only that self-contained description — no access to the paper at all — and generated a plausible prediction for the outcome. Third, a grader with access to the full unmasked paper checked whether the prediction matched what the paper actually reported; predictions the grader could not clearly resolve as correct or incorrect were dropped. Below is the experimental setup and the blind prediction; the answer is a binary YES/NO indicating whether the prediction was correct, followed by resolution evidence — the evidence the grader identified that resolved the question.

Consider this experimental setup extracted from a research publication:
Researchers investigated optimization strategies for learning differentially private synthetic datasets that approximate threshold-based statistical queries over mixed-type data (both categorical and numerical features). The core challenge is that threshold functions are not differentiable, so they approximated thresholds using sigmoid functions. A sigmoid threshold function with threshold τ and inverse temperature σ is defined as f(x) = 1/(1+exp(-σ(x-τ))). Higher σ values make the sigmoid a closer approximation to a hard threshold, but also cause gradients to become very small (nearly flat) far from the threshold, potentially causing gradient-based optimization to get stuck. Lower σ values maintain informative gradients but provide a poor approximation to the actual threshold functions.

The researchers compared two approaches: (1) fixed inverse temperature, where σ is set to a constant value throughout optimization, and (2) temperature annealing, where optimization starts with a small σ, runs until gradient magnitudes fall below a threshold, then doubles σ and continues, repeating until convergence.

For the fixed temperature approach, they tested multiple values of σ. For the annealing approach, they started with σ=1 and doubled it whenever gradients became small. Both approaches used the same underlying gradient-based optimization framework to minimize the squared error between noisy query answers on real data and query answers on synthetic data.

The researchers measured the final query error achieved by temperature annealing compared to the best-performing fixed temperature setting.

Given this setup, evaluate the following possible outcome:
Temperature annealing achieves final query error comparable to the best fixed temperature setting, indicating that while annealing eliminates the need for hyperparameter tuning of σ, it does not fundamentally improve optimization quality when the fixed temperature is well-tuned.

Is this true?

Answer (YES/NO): NO